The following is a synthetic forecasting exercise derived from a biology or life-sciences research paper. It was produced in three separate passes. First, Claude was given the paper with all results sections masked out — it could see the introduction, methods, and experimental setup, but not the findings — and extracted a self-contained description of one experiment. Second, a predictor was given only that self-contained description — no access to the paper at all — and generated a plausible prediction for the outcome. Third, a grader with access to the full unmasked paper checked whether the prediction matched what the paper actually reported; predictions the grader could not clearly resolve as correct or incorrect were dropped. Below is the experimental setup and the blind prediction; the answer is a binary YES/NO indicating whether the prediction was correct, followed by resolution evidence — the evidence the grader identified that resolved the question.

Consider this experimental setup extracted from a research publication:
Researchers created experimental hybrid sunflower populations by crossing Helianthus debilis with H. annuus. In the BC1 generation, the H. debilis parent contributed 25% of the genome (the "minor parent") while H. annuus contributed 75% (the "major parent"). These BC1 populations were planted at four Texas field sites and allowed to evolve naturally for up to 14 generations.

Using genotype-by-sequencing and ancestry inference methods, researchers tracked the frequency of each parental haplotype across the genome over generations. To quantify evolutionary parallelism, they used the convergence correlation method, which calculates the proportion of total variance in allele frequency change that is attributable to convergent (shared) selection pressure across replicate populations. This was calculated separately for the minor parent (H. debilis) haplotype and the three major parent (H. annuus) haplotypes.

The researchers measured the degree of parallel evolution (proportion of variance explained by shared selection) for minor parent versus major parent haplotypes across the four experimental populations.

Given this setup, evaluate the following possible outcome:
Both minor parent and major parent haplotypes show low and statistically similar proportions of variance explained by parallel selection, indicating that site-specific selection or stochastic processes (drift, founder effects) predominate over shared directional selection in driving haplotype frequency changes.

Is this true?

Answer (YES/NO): NO